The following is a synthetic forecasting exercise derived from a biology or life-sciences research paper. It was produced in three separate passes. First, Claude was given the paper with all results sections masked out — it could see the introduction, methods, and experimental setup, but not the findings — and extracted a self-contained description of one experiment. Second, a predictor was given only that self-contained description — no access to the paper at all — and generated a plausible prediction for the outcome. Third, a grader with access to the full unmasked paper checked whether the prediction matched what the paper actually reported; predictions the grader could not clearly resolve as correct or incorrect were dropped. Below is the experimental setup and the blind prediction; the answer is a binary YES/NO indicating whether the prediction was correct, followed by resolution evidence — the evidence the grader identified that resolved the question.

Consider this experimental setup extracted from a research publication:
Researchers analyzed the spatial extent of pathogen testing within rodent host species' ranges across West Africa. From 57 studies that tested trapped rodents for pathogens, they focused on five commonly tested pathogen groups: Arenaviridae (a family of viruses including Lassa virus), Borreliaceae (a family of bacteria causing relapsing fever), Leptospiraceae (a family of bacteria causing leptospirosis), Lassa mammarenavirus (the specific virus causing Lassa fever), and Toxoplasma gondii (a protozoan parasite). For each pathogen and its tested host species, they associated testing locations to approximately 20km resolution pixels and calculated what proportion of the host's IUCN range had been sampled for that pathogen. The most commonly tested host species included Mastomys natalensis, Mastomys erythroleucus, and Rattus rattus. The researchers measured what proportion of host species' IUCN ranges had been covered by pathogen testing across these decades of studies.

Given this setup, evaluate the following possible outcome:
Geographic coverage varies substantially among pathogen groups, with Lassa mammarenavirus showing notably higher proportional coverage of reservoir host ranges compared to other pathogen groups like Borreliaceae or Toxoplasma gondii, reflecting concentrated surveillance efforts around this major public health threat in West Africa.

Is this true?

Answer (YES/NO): NO